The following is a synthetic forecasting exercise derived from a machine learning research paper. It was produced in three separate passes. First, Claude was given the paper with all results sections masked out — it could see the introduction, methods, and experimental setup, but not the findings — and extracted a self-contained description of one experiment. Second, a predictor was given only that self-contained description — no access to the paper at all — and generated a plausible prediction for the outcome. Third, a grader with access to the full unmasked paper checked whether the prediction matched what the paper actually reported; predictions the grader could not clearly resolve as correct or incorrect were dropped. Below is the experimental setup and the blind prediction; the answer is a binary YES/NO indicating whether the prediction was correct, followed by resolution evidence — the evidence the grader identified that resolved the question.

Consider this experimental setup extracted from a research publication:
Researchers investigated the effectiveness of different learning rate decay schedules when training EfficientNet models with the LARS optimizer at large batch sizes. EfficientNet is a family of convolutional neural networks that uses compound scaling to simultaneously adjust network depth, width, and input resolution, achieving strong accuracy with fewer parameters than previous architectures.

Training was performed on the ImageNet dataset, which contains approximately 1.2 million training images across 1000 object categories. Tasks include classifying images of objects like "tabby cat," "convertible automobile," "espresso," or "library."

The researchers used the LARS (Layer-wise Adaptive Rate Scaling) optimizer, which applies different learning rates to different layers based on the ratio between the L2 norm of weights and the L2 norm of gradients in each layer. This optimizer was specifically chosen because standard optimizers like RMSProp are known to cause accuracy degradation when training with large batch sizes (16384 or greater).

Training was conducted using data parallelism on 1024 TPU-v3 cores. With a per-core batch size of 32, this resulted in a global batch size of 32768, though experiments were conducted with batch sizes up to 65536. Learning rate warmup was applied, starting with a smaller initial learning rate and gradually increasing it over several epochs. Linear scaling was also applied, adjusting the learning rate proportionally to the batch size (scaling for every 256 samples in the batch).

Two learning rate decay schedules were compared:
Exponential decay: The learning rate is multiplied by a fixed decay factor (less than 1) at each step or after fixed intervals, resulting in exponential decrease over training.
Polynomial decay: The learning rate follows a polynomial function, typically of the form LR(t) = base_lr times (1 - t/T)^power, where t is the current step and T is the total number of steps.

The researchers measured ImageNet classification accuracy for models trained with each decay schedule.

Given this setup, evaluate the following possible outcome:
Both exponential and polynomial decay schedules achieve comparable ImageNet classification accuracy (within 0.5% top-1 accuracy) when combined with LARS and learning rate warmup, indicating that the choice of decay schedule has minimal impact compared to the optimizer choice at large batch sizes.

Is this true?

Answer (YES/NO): NO